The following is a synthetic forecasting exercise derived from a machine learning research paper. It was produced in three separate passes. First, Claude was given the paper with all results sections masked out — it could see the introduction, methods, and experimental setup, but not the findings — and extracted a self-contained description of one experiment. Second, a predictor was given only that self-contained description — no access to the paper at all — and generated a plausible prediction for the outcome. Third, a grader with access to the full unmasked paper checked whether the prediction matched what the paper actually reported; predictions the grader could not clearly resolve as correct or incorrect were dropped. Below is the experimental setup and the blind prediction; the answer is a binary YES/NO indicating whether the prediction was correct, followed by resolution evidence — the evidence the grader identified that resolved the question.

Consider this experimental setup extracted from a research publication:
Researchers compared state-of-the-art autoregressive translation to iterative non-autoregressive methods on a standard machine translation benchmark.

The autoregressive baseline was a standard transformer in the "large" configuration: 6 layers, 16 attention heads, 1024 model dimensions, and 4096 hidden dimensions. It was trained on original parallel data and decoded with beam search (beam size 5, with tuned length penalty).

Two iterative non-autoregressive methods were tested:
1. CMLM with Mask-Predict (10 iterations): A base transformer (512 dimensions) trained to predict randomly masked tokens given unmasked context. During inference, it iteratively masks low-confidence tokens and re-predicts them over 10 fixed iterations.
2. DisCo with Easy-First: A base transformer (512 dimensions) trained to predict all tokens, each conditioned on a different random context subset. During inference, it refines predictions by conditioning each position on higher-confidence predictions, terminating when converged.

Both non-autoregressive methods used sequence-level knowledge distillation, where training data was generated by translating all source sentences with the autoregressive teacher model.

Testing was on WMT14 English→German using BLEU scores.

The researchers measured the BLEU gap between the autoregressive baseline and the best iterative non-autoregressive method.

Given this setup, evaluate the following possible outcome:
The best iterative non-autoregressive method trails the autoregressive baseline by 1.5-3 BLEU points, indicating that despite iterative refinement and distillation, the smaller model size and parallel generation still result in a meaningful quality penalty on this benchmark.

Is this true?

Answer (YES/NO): NO